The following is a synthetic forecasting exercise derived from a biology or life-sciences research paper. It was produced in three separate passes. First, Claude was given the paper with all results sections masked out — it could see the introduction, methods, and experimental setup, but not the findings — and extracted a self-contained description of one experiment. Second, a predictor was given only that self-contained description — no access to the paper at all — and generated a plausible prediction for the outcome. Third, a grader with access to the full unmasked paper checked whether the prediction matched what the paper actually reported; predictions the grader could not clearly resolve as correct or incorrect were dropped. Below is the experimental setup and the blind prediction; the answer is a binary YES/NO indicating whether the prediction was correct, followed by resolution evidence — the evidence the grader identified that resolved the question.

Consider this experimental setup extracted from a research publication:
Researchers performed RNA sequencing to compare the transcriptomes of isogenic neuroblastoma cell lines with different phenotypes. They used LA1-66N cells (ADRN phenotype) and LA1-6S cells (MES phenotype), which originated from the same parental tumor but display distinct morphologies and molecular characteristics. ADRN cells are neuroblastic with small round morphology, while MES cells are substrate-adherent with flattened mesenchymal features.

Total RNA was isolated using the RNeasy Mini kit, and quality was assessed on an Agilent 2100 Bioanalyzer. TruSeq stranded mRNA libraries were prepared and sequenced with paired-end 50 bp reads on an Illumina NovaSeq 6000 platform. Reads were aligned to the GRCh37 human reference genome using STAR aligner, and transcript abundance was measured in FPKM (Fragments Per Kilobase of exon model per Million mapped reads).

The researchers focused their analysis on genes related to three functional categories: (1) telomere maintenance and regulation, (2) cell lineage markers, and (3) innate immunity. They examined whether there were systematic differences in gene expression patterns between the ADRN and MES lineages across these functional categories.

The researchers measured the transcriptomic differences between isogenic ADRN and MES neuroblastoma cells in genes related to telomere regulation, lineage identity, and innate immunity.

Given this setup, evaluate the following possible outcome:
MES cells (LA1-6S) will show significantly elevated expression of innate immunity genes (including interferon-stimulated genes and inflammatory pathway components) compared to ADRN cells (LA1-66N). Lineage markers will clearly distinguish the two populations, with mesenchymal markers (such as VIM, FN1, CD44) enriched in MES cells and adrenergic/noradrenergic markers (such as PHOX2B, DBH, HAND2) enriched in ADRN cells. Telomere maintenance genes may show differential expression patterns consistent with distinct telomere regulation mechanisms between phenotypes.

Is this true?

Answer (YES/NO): YES